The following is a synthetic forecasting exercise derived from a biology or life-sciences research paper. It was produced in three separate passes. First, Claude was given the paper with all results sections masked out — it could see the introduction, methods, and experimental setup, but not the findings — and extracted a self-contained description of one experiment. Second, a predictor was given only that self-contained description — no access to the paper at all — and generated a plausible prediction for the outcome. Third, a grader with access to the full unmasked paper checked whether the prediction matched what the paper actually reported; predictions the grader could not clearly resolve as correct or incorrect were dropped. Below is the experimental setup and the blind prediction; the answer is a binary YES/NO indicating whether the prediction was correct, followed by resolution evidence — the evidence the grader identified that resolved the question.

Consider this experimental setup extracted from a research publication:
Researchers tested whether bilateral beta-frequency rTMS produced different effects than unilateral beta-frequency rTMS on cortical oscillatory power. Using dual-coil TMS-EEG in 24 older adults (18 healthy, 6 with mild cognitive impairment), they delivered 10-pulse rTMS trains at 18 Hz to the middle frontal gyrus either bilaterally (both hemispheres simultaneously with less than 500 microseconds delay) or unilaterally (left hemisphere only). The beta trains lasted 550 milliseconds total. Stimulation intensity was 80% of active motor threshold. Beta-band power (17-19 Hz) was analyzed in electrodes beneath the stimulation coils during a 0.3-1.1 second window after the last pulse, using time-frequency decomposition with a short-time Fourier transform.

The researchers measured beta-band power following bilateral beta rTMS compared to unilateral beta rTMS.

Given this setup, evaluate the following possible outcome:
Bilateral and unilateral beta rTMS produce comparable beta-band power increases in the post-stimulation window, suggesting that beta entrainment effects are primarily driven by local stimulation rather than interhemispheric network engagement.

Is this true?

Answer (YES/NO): NO